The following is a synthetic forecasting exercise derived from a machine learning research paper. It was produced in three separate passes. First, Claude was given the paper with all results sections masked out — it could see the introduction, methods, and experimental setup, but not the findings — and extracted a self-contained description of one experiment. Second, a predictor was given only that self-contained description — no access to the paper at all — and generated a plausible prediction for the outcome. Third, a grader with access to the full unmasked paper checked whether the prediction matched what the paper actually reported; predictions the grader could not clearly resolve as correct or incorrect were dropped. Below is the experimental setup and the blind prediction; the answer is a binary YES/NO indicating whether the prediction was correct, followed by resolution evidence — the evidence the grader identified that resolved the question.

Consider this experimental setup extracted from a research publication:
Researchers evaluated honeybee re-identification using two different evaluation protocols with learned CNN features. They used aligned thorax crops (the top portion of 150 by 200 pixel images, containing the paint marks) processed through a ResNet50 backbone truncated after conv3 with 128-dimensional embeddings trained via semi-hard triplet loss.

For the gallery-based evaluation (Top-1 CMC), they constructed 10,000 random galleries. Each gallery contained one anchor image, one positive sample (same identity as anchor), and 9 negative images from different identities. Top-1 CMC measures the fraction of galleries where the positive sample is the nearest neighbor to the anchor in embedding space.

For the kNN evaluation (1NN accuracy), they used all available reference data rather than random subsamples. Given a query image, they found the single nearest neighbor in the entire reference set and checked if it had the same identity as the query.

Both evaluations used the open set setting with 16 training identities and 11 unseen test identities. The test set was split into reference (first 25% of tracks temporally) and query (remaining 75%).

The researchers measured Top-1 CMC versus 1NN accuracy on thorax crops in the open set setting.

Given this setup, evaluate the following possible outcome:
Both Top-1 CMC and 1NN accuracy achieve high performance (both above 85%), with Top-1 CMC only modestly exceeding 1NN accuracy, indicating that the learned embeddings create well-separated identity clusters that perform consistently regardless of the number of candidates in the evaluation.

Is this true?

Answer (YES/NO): NO